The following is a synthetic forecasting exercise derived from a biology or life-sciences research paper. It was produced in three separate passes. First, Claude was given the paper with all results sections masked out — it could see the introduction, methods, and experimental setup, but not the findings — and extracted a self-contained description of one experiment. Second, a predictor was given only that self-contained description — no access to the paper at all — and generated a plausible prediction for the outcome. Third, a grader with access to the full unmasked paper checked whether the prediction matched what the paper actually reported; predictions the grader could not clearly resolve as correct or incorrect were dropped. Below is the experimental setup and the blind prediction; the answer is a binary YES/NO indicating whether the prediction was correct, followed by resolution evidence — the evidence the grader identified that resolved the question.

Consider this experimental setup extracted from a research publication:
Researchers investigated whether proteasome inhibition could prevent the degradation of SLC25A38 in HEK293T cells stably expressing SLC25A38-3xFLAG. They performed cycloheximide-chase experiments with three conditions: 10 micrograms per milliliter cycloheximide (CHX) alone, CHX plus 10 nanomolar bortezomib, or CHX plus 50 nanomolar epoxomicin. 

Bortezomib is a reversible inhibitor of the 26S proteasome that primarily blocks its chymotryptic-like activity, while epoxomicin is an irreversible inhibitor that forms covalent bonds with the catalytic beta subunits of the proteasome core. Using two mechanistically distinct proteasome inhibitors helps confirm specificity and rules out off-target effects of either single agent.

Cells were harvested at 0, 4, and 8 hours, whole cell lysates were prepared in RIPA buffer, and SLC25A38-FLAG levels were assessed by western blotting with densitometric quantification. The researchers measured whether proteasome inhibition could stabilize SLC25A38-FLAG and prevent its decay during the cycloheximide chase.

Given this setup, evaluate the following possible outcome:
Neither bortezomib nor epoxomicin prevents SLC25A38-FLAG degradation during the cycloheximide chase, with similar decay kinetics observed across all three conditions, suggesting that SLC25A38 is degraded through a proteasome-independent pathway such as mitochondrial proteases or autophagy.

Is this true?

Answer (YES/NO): YES